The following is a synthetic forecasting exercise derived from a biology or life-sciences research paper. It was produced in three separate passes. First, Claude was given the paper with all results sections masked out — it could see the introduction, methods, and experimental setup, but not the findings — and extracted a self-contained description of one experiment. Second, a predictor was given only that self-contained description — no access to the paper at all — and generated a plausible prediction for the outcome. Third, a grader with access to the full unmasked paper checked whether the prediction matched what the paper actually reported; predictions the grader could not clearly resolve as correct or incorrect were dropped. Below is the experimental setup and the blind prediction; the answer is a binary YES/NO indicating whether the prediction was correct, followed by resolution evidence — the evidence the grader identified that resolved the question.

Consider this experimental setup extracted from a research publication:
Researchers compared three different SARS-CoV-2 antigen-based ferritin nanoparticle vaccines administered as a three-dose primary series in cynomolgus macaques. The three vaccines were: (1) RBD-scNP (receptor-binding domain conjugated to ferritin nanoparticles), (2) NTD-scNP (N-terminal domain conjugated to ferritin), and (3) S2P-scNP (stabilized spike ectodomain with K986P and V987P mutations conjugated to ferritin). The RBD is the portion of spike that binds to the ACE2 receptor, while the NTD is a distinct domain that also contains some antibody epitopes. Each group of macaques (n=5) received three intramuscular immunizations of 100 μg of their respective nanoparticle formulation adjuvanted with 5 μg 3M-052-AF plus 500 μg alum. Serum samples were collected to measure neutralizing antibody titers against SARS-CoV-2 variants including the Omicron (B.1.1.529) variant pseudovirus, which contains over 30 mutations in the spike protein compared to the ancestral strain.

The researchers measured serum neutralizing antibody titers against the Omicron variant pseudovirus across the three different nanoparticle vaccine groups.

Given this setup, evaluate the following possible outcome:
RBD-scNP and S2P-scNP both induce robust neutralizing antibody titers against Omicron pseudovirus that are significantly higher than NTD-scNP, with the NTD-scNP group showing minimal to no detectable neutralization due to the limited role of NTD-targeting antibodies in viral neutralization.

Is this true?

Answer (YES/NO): YES